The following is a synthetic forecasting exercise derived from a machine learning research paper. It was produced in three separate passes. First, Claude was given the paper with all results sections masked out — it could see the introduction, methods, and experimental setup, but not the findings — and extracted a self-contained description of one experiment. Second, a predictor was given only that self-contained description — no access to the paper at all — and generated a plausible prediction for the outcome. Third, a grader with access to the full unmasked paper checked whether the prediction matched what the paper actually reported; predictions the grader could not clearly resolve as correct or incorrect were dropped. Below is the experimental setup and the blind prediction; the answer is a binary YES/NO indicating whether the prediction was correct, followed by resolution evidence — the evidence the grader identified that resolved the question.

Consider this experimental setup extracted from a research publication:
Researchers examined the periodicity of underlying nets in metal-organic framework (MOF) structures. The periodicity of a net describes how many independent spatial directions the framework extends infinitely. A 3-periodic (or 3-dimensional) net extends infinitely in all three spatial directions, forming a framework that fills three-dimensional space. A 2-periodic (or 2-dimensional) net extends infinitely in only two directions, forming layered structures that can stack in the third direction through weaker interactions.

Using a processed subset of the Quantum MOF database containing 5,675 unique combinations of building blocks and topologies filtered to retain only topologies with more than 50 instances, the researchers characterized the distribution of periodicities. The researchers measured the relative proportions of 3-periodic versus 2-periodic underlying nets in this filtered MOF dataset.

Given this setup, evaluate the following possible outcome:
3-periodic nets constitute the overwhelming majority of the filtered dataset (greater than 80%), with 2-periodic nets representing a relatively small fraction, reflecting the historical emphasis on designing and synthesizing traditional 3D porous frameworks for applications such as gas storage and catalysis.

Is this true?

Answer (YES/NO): NO